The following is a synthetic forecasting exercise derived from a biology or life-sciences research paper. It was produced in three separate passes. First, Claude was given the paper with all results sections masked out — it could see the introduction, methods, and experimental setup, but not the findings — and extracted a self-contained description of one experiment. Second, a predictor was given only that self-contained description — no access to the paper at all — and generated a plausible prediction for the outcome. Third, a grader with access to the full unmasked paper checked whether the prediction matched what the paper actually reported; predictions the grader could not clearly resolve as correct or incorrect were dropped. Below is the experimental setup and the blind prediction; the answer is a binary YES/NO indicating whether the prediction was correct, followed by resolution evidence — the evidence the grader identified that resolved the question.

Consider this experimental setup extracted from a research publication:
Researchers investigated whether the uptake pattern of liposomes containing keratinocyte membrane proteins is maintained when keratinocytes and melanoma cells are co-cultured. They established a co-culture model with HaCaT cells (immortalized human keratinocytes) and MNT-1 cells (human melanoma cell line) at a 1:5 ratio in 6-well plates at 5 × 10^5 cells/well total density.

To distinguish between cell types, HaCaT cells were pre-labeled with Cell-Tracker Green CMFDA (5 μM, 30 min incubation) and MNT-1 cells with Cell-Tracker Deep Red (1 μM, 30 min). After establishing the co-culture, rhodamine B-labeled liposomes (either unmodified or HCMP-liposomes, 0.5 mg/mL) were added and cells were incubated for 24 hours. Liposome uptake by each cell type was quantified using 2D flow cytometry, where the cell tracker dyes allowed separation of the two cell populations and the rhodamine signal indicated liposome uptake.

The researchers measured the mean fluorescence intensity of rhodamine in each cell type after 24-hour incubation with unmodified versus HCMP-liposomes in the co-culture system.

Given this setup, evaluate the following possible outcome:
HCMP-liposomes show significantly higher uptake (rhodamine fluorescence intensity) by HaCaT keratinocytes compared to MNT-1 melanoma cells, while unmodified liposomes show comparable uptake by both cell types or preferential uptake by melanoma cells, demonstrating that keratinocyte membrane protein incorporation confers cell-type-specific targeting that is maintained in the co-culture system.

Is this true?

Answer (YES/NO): NO